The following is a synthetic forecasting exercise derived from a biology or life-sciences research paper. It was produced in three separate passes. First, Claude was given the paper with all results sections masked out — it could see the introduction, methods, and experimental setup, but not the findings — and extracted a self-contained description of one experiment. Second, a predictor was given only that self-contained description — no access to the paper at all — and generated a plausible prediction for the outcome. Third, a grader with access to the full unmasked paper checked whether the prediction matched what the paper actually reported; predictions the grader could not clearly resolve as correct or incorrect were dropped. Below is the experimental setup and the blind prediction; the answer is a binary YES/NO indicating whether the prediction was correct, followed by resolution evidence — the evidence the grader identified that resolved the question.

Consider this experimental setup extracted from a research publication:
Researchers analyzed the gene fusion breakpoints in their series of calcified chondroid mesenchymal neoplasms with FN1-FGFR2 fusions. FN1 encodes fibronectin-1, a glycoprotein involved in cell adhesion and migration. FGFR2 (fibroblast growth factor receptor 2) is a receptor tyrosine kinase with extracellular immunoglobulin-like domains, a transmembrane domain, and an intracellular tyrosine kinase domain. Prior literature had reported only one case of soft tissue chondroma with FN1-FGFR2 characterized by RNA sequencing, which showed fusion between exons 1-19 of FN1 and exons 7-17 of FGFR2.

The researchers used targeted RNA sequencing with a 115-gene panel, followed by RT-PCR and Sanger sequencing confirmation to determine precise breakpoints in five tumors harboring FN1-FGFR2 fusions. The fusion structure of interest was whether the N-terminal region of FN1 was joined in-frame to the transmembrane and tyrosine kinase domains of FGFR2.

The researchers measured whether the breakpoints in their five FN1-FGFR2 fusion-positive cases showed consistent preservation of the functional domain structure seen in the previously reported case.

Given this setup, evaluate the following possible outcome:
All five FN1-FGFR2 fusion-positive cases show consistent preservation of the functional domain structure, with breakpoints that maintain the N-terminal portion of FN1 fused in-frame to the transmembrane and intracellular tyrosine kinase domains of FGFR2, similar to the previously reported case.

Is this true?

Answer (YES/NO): YES